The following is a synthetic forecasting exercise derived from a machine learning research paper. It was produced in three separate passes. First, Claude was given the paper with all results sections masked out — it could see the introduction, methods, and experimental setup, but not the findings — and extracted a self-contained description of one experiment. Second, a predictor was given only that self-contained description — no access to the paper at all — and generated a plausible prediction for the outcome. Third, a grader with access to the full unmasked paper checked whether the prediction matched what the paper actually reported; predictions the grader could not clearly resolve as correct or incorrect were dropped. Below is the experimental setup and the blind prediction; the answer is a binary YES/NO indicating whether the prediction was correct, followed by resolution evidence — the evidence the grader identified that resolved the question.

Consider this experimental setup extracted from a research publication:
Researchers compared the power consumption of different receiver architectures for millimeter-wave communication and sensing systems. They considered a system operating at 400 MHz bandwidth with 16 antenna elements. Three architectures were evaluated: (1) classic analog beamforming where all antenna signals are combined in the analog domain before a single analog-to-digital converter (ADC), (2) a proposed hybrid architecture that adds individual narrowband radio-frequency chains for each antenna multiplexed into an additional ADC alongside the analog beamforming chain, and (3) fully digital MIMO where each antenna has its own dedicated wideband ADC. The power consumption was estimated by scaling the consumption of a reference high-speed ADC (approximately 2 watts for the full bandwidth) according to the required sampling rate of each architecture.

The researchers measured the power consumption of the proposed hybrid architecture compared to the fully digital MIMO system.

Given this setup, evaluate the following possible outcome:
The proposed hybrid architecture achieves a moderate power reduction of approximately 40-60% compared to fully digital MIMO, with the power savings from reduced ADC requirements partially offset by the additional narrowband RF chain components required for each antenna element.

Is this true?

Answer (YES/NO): NO